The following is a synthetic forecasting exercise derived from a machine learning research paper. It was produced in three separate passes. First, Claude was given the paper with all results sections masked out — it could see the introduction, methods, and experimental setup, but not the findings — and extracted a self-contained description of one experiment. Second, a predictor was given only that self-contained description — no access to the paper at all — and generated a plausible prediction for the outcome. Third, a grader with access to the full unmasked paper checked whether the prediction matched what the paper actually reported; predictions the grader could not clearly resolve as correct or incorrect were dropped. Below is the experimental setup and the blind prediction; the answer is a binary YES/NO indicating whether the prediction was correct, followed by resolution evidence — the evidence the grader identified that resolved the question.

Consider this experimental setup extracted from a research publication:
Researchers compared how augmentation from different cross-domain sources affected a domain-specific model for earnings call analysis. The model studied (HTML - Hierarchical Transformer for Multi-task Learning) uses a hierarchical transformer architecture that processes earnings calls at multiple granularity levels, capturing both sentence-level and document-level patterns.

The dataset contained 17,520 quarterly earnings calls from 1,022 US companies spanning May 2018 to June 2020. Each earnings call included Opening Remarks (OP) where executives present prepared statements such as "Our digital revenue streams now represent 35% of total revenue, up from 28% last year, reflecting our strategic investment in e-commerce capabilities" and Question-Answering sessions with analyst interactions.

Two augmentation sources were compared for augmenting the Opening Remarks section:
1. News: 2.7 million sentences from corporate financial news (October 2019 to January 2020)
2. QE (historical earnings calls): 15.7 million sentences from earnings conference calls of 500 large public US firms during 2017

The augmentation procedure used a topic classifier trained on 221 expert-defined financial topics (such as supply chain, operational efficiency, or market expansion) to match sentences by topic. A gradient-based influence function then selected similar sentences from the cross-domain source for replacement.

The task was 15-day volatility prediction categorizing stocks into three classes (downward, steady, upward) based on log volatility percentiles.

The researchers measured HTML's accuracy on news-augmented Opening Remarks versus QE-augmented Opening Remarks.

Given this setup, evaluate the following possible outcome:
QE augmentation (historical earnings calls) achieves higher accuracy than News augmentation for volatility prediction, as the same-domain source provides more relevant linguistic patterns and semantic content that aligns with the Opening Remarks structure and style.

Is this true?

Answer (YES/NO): NO